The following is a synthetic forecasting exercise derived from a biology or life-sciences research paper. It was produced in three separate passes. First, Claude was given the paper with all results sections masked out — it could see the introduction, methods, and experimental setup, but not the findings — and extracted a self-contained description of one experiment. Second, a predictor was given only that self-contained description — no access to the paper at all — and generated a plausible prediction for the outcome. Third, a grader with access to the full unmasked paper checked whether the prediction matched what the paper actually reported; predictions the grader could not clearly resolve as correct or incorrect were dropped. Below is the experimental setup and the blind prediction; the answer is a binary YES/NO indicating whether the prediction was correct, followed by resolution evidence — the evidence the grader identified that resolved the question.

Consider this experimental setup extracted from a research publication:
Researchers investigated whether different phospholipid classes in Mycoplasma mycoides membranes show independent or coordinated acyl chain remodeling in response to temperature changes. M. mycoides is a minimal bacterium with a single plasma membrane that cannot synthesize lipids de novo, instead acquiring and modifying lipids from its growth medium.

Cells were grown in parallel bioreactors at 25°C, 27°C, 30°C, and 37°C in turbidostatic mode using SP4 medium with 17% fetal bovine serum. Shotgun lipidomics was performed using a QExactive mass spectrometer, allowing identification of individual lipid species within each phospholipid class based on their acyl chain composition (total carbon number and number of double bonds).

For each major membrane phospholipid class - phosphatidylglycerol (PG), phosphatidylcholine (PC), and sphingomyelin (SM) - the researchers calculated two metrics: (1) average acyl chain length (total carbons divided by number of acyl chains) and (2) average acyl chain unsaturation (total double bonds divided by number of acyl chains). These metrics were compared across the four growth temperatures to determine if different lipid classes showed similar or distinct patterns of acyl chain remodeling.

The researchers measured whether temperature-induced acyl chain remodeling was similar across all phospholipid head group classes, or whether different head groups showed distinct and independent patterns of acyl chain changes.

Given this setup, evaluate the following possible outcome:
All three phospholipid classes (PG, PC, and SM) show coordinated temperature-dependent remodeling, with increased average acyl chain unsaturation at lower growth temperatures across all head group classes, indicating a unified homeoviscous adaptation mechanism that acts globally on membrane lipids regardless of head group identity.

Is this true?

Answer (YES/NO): NO